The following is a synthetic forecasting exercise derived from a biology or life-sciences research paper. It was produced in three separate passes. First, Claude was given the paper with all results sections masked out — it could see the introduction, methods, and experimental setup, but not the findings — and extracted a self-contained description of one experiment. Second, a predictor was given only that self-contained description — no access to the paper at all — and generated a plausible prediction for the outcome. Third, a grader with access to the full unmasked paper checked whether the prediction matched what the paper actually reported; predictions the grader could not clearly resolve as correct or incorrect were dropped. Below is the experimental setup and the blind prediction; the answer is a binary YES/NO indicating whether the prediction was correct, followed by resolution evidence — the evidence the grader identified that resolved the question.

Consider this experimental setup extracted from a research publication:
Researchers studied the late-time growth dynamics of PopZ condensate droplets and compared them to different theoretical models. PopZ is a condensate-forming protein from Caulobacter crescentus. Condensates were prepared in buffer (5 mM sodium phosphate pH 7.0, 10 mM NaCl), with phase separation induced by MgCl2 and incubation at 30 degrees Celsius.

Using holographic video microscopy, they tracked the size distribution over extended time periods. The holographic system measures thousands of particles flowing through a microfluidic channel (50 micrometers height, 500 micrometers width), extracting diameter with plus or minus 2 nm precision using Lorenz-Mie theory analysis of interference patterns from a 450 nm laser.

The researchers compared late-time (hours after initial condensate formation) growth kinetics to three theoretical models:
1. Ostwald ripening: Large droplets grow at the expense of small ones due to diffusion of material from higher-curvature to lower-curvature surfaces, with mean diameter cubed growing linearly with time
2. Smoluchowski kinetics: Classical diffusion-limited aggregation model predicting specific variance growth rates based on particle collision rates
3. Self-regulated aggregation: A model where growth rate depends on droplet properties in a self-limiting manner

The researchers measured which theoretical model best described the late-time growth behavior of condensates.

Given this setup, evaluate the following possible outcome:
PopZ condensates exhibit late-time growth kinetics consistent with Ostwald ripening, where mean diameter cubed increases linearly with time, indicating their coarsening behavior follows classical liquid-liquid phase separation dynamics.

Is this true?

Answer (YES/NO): NO